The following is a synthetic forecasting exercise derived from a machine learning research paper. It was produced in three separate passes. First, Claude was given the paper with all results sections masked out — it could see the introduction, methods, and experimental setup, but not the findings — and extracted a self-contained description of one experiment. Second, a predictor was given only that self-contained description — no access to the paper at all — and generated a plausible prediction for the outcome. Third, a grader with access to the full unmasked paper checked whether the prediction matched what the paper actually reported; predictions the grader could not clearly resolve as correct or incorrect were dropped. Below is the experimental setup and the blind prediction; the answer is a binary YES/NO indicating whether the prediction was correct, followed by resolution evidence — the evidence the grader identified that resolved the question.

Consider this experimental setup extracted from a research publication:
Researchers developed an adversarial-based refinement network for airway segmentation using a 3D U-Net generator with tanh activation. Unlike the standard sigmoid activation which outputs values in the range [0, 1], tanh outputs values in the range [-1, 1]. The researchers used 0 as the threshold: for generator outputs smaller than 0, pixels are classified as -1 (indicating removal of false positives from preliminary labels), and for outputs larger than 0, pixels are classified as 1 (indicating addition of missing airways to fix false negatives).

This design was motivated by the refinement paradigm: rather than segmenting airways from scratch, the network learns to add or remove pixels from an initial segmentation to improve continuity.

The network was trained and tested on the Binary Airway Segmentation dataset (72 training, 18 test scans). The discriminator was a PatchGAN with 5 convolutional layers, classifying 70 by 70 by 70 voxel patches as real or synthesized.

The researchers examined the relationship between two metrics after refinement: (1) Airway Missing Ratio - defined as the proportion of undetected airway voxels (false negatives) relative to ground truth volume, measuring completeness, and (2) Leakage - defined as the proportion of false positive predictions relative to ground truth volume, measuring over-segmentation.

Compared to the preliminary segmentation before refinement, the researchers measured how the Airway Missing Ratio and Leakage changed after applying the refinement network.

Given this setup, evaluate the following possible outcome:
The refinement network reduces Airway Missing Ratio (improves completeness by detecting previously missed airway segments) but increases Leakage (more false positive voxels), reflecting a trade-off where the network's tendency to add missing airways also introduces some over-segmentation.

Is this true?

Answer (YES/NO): YES